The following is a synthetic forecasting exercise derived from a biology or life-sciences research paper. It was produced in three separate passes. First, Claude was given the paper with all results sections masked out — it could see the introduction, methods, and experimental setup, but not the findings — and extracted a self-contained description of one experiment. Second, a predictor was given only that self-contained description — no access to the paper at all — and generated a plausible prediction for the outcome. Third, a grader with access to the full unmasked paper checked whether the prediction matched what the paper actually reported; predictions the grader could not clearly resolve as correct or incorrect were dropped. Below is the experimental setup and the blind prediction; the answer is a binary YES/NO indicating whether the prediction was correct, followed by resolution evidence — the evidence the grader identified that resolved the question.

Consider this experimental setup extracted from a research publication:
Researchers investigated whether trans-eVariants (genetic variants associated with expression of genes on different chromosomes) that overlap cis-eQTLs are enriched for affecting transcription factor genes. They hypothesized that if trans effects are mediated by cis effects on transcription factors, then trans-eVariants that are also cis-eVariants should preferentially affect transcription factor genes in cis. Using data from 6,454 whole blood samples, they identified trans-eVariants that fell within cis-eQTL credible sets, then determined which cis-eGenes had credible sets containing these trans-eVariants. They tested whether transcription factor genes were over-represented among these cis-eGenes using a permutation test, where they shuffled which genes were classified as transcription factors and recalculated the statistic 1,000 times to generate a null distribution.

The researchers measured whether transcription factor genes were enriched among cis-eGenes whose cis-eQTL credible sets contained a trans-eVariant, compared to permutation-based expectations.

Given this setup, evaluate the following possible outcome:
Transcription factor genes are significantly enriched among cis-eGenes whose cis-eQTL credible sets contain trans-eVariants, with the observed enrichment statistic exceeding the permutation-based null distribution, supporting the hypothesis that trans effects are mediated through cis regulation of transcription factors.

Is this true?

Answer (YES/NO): YES